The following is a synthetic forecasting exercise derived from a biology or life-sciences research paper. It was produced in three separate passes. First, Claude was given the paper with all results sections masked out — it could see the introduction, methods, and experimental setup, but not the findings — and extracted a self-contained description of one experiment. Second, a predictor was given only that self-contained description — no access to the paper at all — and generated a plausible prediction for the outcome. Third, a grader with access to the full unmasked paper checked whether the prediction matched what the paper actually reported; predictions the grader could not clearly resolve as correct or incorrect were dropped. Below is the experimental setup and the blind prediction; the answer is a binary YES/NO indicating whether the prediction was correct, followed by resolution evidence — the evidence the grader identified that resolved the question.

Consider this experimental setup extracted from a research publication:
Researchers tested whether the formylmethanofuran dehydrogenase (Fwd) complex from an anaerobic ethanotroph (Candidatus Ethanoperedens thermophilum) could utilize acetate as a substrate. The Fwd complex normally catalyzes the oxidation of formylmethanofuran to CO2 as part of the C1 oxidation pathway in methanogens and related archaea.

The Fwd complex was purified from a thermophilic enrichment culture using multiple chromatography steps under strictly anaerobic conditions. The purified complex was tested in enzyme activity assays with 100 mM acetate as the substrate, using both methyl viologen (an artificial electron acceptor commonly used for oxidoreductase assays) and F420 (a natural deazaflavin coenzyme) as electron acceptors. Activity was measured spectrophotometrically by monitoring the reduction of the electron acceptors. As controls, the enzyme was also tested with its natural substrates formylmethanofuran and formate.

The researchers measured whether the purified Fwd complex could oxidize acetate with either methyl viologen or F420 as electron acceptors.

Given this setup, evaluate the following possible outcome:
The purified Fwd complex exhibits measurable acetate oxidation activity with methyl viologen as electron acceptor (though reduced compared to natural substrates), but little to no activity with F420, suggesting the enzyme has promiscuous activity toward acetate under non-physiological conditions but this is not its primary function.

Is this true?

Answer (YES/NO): NO